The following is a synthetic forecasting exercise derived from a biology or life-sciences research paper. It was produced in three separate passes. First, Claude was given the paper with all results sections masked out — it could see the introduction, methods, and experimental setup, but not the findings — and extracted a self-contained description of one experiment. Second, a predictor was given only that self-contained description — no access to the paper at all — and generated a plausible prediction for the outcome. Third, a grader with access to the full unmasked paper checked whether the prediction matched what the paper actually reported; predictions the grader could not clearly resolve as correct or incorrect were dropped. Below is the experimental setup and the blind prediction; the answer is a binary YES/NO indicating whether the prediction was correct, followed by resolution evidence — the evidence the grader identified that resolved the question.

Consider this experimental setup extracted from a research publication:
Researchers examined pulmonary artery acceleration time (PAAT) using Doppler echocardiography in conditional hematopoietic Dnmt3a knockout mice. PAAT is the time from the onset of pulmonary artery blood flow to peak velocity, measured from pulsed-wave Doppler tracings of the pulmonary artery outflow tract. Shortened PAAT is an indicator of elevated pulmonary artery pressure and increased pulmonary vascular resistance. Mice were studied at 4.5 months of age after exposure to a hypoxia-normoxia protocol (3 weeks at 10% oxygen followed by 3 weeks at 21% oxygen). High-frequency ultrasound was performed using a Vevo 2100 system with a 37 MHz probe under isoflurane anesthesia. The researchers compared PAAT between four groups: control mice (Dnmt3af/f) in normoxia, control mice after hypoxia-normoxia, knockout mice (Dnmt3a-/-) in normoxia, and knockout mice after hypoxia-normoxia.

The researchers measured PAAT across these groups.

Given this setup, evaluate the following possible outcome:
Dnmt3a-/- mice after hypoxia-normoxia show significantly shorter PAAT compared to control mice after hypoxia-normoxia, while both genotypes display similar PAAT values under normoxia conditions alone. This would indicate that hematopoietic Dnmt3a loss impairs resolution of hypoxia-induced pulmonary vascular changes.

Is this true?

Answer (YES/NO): NO